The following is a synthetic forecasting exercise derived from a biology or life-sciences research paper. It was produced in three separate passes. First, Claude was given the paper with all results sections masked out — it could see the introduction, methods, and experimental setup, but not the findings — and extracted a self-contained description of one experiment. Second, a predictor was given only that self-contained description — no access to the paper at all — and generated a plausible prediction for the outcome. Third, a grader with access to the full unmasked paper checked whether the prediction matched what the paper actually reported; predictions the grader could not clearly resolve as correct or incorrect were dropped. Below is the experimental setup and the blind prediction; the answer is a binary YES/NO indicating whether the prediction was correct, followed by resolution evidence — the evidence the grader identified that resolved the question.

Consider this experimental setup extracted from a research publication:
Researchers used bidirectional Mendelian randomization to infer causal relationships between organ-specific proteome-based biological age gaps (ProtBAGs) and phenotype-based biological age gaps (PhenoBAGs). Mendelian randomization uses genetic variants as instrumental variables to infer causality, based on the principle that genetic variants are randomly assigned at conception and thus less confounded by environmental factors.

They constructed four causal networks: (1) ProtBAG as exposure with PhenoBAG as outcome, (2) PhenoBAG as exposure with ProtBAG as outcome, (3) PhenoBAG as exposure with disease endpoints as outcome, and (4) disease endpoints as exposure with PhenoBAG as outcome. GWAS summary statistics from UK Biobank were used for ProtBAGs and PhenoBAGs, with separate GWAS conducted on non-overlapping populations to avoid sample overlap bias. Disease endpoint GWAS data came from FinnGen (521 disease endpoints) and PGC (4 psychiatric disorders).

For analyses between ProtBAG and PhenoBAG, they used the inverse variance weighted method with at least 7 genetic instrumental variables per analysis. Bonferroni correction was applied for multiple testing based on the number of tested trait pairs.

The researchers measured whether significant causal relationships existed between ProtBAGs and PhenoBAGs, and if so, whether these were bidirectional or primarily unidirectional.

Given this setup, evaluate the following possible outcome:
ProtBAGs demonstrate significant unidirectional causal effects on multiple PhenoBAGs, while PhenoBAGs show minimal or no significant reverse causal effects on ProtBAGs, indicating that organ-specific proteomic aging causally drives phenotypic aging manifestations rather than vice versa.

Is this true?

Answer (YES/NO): NO